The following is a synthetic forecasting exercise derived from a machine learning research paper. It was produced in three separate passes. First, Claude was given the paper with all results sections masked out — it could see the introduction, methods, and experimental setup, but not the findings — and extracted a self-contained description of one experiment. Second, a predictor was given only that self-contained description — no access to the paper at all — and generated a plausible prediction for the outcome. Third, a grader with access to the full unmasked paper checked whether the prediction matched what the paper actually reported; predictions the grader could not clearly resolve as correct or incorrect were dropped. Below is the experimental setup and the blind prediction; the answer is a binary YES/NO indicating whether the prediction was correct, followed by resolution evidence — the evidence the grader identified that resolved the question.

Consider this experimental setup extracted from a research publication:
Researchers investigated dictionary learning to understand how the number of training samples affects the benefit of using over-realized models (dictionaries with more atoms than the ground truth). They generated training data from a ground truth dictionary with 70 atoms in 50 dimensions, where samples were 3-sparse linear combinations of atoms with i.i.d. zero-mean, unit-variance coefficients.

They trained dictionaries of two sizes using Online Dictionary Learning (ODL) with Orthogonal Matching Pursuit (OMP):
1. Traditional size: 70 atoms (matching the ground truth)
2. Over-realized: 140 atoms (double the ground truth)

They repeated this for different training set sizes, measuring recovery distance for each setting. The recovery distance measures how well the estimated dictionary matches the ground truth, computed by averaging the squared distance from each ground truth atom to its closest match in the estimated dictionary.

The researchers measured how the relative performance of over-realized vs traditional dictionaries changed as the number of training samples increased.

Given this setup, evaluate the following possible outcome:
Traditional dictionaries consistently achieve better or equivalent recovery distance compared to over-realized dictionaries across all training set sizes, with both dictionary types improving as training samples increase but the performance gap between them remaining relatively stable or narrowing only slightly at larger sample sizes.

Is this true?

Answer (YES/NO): NO